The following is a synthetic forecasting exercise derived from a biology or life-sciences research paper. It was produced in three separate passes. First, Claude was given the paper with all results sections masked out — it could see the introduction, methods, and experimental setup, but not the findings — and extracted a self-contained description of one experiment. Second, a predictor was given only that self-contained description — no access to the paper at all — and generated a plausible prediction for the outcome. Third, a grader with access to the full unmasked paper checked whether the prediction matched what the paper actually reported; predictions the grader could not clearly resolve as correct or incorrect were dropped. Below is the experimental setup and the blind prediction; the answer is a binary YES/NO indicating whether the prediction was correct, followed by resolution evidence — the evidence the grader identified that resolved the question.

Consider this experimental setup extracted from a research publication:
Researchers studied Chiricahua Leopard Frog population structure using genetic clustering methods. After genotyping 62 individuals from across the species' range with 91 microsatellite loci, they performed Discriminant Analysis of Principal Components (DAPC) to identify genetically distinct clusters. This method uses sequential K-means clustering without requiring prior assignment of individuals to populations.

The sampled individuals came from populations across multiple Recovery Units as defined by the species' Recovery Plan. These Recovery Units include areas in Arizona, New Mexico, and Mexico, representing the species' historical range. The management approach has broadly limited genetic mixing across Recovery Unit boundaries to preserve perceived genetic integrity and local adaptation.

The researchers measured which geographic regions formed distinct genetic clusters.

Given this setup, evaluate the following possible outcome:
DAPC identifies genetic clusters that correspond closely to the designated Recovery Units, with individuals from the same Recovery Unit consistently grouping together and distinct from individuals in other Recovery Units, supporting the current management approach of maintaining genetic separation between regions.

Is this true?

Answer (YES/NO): NO